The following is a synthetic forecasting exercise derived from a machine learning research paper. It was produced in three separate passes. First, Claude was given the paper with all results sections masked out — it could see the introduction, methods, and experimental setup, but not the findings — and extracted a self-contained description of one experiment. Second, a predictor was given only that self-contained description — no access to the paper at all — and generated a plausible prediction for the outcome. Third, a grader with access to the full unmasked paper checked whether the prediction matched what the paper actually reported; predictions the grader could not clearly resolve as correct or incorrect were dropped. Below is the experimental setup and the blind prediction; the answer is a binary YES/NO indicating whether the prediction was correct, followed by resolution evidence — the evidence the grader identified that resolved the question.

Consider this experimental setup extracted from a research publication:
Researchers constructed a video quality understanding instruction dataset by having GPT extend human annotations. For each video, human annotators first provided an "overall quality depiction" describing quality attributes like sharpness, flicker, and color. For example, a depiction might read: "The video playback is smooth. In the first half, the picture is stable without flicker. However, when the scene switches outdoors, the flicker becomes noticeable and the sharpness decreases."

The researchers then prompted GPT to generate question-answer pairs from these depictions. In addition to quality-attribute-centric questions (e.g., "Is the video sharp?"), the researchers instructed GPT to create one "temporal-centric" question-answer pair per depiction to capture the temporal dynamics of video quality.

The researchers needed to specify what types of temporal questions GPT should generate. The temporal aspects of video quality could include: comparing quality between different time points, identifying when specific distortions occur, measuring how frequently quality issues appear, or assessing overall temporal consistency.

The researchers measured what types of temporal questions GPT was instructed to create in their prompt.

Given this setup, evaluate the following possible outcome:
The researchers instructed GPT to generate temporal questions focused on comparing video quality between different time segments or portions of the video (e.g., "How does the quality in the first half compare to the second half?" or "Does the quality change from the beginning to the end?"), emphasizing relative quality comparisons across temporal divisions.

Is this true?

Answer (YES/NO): NO